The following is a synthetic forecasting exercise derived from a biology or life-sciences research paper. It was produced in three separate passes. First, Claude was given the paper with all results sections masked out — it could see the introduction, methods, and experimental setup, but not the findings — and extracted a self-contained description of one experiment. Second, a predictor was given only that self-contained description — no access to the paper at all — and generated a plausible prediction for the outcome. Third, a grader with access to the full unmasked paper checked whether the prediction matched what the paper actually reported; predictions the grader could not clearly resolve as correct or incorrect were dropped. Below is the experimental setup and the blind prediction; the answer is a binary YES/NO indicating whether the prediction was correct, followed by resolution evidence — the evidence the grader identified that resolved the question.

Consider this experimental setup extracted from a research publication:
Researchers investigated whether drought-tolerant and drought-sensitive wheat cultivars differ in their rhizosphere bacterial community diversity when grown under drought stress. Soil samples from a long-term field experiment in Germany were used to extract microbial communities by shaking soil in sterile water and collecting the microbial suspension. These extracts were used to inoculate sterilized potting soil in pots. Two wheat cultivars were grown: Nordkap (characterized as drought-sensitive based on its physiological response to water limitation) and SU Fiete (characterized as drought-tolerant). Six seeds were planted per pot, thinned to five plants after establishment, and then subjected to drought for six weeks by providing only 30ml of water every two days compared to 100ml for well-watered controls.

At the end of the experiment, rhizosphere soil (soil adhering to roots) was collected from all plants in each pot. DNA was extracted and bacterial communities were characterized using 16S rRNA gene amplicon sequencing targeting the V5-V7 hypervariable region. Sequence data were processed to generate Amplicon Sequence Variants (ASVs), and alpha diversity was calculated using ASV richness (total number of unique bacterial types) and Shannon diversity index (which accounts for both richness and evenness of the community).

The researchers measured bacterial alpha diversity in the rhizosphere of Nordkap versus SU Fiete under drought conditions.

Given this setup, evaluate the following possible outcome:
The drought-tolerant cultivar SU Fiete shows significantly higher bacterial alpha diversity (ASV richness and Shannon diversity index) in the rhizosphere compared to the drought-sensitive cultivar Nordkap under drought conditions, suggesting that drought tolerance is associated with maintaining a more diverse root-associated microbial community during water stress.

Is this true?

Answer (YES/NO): NO